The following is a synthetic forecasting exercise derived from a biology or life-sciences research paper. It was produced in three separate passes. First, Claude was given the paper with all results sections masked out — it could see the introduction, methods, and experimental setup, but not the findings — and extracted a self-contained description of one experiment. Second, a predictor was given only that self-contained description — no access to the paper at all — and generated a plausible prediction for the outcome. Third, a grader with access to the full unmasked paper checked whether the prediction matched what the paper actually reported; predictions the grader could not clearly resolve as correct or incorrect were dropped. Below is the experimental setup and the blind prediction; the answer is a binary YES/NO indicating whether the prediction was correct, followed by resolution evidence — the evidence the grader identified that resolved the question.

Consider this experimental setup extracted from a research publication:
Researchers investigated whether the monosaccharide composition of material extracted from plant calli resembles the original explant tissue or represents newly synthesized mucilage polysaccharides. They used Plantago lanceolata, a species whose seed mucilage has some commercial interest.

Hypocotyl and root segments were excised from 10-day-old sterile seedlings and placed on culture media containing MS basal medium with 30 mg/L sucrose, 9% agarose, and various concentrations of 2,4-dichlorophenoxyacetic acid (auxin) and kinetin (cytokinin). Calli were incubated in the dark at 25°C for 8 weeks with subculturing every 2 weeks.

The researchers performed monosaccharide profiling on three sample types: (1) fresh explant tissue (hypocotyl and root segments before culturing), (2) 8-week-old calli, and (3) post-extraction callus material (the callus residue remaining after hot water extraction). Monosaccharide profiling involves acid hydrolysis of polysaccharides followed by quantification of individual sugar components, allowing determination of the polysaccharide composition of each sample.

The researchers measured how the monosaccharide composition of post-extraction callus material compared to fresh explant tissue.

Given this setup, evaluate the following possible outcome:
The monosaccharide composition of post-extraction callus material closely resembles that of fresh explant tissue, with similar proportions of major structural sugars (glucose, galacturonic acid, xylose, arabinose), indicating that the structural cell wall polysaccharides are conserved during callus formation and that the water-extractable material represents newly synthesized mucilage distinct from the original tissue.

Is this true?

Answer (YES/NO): NO